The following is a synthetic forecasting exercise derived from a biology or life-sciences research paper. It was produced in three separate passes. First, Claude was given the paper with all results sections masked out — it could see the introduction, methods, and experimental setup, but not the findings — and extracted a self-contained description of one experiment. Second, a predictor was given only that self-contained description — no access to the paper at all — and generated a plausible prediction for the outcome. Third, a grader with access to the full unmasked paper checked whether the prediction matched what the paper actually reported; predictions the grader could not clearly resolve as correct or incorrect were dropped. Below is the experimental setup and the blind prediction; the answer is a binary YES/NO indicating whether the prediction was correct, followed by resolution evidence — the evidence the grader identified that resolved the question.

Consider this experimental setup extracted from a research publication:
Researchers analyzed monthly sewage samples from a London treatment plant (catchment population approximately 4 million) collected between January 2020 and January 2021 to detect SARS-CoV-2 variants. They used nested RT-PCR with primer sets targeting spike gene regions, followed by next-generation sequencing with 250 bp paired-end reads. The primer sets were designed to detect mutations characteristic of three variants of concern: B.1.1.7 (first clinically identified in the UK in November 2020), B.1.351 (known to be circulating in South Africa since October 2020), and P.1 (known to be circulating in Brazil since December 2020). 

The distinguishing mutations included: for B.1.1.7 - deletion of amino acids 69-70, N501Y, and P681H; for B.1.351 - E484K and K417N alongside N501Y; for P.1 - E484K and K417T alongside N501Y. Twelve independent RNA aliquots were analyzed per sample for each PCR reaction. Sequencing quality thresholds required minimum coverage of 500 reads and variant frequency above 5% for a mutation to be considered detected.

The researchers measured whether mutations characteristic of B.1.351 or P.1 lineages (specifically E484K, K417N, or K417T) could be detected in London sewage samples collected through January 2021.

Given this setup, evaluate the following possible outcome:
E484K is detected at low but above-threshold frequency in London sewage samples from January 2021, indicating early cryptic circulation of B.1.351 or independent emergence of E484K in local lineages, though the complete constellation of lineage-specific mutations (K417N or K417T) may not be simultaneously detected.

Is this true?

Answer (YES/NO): NO